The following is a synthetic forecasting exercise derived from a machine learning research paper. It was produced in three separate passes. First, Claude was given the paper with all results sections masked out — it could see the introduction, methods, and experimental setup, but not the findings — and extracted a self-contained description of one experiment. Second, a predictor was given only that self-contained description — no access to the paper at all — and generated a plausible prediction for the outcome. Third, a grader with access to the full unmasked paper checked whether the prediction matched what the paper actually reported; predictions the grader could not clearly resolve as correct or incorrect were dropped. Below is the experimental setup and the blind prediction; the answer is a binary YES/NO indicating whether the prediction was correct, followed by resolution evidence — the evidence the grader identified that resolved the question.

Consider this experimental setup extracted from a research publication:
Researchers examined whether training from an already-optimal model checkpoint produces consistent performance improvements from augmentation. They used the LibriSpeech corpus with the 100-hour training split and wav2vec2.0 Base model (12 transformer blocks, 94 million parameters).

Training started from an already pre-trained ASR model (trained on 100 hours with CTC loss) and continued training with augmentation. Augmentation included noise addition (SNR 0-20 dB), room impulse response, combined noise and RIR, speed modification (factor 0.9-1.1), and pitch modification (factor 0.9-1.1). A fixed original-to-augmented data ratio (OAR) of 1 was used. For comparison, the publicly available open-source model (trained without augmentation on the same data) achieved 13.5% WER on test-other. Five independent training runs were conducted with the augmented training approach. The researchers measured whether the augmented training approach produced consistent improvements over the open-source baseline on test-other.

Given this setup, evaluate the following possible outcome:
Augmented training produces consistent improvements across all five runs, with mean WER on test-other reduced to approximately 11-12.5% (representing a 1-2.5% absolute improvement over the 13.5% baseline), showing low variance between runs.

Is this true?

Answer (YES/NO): NO